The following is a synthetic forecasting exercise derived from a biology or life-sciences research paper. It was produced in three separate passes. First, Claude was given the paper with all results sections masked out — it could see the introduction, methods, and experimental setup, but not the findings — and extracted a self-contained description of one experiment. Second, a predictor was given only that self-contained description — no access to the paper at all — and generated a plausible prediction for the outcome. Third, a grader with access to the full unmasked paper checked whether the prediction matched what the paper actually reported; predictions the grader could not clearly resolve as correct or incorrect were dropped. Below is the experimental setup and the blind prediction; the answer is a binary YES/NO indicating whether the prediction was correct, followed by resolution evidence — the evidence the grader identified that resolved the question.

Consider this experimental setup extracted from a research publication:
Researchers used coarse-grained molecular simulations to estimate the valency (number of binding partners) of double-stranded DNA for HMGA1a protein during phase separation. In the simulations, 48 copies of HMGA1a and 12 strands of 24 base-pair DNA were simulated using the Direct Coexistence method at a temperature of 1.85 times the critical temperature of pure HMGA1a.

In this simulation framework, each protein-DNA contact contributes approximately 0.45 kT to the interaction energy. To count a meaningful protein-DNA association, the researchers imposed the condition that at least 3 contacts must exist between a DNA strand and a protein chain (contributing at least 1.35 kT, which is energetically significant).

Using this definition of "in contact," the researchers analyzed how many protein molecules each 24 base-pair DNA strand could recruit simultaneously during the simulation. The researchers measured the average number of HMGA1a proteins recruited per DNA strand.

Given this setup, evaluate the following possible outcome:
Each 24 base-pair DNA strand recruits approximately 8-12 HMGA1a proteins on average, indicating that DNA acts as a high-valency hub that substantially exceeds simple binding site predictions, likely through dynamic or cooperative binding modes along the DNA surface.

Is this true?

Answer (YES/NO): NO